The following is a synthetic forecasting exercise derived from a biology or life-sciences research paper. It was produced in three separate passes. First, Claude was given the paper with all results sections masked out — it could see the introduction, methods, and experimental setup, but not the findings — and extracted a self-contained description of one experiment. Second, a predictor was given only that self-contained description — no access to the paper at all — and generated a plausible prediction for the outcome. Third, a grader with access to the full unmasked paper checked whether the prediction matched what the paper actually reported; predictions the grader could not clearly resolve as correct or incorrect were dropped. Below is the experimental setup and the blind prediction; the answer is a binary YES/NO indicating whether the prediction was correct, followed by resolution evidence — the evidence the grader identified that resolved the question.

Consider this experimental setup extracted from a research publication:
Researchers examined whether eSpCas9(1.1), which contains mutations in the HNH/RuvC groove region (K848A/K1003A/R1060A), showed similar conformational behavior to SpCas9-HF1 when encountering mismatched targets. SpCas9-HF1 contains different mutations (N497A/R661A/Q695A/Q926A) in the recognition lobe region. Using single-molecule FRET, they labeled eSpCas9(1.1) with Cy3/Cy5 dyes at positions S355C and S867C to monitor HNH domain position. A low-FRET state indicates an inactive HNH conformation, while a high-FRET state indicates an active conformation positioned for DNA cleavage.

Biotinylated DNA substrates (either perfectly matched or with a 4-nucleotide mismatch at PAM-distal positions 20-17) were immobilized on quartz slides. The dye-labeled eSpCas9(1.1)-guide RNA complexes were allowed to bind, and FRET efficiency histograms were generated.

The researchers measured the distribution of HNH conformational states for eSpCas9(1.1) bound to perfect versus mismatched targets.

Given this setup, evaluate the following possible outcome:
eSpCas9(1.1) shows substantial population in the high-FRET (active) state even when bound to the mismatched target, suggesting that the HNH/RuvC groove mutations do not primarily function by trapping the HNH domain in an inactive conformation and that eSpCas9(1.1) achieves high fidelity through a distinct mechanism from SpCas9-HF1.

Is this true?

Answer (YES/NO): NO